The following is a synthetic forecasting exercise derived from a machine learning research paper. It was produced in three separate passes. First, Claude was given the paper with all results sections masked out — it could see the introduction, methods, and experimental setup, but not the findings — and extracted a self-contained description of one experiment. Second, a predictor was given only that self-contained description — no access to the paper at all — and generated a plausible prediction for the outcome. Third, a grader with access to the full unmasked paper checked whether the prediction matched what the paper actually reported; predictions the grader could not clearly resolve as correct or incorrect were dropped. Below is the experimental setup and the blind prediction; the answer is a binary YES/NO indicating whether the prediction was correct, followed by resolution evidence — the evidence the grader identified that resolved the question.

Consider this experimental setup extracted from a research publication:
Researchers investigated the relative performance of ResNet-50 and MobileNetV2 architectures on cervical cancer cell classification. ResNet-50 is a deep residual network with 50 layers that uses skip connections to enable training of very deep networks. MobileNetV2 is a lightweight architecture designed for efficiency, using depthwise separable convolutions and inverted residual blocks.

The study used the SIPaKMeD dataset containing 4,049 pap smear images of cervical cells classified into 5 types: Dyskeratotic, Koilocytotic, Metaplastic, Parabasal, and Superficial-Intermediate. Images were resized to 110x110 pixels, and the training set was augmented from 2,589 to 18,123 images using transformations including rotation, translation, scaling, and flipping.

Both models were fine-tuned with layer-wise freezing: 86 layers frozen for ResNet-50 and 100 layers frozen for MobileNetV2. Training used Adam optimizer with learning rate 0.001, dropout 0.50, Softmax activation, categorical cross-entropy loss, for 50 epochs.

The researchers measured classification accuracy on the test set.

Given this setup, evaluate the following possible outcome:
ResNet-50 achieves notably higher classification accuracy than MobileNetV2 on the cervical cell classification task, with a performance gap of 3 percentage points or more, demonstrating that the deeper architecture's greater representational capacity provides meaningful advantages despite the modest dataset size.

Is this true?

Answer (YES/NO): NO